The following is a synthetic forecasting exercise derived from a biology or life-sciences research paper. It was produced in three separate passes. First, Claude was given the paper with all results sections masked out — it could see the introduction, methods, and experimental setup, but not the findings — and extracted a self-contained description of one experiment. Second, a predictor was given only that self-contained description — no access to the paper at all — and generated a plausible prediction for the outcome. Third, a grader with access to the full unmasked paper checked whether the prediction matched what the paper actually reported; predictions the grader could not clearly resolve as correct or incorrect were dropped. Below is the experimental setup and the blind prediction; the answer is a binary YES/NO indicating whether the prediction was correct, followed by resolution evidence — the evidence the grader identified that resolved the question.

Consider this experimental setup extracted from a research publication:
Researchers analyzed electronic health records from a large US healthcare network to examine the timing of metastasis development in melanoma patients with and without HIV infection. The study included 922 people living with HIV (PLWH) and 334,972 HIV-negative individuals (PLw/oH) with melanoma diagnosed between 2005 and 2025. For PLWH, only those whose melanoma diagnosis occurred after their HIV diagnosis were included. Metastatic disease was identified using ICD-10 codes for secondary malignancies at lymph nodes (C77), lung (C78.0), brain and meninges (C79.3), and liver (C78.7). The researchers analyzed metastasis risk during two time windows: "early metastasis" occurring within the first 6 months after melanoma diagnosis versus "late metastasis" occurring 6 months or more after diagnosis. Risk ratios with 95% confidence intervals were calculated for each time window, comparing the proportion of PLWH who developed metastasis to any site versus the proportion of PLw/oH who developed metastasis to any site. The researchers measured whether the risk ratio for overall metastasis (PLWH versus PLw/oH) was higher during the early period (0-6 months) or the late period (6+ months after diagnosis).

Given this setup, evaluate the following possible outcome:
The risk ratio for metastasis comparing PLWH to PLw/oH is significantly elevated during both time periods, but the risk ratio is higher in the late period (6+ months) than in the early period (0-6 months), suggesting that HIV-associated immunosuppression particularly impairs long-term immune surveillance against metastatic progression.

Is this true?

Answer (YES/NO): NO